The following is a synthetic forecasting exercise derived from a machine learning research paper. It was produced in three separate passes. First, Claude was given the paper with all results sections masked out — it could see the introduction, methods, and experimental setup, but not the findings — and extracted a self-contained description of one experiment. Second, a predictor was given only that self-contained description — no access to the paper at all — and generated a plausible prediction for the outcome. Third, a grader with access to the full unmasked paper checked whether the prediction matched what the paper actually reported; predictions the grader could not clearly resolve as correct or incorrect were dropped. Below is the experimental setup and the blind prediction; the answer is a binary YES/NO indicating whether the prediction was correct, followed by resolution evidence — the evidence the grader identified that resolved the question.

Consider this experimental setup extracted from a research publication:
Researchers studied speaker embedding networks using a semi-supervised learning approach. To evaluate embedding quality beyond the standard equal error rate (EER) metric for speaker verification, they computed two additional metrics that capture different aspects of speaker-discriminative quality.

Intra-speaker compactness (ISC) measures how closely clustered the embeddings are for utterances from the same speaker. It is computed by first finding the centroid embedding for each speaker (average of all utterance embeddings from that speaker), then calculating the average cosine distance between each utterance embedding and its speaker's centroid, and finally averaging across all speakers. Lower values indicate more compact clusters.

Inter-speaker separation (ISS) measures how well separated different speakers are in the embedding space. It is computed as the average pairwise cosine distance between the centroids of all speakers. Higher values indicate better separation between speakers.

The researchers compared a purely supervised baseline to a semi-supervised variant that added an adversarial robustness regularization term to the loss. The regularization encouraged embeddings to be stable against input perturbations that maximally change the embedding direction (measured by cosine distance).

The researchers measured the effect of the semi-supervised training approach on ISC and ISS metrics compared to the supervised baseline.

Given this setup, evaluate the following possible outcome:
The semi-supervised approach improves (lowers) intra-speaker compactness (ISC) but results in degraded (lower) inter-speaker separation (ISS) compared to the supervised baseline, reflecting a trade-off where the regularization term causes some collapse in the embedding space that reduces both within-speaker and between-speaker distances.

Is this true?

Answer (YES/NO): YES